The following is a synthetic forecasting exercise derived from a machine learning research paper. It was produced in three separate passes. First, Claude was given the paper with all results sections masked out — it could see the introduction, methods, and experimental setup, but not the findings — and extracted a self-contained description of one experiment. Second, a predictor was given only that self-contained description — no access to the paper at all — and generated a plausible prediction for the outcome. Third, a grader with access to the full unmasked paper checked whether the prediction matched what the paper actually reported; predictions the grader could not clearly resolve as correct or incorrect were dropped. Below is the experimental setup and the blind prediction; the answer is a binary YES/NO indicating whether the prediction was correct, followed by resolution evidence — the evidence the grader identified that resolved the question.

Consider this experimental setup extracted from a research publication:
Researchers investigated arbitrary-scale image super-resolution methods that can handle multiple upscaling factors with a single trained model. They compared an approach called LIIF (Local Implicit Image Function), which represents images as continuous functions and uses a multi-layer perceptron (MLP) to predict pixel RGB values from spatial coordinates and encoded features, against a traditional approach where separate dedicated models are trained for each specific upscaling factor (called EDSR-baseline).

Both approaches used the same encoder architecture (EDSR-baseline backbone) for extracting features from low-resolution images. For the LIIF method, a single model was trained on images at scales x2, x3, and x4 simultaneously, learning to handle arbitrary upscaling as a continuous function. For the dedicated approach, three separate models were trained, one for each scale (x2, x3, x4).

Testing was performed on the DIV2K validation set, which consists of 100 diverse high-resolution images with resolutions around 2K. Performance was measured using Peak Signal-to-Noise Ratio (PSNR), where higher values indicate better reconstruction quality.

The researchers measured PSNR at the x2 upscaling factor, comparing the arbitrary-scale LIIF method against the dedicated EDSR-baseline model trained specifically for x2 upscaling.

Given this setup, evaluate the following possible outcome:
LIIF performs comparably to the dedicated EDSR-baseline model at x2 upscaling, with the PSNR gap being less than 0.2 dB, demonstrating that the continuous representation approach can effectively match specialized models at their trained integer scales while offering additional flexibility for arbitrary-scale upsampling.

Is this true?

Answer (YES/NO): NO